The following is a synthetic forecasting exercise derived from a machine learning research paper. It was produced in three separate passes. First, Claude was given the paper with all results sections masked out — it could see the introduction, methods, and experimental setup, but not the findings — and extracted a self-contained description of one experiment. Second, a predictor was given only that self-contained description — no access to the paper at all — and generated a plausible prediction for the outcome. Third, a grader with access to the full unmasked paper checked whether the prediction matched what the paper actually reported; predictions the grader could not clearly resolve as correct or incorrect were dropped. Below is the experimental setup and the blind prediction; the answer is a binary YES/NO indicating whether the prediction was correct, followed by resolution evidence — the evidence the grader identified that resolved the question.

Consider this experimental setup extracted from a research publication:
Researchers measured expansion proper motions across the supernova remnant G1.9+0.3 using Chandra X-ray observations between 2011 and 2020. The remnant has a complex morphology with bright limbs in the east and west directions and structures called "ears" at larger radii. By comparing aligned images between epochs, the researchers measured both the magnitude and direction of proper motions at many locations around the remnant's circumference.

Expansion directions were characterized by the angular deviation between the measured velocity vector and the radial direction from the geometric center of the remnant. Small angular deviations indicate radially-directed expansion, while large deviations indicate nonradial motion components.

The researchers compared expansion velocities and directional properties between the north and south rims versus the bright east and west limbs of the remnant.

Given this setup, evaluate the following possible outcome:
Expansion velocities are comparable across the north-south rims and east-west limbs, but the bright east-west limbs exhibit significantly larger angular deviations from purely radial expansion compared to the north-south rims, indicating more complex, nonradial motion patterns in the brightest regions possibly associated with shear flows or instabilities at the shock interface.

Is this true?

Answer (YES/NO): NO